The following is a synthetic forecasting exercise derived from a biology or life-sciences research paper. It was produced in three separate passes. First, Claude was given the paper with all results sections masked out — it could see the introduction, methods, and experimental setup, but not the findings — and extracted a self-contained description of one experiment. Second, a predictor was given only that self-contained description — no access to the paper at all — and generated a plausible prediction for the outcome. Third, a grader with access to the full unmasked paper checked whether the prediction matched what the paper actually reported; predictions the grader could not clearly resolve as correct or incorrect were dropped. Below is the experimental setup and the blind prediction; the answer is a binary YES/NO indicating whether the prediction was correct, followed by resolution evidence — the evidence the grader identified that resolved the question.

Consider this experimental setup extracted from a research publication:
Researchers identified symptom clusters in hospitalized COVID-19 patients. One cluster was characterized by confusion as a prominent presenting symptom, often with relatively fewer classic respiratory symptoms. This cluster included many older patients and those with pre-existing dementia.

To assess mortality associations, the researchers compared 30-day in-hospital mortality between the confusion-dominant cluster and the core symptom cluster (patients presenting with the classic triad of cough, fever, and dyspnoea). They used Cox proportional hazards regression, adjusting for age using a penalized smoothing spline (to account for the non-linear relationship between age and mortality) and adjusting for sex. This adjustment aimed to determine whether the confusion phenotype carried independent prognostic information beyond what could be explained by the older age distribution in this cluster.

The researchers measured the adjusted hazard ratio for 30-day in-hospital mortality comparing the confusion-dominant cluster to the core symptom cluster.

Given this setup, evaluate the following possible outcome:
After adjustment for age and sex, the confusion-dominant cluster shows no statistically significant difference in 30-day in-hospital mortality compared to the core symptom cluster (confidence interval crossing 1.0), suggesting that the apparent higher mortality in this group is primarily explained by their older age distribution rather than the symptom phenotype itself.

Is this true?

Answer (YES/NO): YES